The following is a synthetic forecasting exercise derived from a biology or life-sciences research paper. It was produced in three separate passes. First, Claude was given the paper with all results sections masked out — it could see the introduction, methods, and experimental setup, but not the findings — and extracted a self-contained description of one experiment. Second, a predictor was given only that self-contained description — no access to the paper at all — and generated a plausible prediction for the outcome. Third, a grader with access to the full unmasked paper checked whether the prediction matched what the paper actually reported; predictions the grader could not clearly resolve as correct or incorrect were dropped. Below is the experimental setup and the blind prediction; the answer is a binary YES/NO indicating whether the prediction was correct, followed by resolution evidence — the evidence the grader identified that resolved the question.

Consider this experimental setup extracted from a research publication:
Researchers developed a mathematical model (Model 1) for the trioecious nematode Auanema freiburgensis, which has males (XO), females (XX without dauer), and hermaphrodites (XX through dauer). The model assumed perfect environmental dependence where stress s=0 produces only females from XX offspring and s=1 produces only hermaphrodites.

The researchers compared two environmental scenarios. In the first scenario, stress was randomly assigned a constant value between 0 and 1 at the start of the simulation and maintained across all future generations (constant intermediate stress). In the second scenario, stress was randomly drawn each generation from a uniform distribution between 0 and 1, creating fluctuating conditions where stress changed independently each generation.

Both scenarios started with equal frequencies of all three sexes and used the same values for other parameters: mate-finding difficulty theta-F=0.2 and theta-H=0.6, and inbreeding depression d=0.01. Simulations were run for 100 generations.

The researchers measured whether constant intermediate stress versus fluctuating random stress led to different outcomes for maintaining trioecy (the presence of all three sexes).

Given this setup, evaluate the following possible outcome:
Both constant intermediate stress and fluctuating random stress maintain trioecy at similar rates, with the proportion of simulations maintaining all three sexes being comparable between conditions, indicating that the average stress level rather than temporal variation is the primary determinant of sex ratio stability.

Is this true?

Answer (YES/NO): YES